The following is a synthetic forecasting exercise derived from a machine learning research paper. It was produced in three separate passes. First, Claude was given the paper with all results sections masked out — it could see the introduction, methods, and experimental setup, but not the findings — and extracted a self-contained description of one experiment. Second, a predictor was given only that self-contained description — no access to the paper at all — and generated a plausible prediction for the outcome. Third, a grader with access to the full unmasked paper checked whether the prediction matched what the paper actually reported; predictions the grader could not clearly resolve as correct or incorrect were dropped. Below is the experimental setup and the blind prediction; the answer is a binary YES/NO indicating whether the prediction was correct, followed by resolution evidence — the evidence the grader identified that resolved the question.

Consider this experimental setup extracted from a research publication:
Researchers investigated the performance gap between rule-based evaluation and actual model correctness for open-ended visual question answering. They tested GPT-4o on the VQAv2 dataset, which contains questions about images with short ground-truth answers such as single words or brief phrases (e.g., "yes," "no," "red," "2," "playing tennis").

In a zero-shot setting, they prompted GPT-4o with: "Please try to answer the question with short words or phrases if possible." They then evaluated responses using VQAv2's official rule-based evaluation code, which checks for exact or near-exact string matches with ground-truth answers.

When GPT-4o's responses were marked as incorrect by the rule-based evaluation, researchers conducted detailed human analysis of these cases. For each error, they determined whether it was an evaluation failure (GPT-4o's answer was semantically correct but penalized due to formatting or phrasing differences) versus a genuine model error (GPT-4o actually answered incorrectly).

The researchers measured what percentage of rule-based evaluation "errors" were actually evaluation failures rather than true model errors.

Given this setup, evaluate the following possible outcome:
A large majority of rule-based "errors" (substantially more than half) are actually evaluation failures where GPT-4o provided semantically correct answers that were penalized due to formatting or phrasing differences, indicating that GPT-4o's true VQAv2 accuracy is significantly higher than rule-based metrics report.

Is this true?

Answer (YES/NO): YES